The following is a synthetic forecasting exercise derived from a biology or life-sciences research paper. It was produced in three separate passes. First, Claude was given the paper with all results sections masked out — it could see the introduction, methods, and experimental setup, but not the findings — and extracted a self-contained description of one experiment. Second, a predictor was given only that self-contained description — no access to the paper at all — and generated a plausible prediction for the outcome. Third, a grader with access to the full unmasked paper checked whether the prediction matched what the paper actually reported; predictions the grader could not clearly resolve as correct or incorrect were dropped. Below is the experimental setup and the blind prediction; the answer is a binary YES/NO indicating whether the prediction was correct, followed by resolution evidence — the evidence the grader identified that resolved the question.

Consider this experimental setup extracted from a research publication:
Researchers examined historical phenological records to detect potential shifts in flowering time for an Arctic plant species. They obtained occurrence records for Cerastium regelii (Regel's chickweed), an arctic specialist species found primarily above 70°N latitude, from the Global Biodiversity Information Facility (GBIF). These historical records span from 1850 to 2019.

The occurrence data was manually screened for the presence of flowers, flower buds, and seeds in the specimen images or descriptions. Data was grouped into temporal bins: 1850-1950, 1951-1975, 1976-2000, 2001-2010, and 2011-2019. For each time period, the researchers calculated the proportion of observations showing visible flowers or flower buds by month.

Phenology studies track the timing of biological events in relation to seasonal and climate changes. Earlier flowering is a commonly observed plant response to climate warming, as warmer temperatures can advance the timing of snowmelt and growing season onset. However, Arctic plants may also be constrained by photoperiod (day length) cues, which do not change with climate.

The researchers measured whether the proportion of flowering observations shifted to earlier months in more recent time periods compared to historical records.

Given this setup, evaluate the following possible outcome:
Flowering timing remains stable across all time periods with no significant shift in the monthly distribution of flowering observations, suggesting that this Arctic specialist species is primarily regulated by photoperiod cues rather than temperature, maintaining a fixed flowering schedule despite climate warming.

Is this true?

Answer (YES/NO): NO